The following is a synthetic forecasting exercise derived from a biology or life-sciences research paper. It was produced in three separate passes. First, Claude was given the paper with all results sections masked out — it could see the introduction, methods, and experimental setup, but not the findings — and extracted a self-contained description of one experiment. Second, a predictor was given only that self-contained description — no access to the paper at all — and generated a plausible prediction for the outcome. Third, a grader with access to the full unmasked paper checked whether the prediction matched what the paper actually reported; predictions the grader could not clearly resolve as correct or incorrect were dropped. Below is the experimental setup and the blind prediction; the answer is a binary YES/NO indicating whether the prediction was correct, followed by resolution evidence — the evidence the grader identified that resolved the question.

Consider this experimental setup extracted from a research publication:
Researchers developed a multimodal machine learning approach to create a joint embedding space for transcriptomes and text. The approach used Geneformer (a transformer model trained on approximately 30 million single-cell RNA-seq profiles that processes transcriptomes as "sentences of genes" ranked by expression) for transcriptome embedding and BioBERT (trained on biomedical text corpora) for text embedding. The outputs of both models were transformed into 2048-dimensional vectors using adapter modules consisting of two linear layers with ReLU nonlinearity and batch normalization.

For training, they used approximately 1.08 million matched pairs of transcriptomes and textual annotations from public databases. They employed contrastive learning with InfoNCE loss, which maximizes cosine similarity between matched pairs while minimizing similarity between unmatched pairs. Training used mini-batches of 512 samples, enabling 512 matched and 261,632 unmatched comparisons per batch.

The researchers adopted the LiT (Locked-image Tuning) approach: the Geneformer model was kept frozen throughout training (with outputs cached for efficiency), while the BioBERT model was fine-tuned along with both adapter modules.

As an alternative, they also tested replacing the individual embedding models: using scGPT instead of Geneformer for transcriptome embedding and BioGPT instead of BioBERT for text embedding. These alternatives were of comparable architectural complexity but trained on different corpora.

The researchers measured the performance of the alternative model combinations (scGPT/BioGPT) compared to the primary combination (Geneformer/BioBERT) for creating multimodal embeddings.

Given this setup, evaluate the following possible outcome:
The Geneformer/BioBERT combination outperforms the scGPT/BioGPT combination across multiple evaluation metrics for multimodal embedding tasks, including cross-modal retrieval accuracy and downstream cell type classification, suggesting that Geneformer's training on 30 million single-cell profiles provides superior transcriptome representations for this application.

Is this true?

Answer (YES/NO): NO